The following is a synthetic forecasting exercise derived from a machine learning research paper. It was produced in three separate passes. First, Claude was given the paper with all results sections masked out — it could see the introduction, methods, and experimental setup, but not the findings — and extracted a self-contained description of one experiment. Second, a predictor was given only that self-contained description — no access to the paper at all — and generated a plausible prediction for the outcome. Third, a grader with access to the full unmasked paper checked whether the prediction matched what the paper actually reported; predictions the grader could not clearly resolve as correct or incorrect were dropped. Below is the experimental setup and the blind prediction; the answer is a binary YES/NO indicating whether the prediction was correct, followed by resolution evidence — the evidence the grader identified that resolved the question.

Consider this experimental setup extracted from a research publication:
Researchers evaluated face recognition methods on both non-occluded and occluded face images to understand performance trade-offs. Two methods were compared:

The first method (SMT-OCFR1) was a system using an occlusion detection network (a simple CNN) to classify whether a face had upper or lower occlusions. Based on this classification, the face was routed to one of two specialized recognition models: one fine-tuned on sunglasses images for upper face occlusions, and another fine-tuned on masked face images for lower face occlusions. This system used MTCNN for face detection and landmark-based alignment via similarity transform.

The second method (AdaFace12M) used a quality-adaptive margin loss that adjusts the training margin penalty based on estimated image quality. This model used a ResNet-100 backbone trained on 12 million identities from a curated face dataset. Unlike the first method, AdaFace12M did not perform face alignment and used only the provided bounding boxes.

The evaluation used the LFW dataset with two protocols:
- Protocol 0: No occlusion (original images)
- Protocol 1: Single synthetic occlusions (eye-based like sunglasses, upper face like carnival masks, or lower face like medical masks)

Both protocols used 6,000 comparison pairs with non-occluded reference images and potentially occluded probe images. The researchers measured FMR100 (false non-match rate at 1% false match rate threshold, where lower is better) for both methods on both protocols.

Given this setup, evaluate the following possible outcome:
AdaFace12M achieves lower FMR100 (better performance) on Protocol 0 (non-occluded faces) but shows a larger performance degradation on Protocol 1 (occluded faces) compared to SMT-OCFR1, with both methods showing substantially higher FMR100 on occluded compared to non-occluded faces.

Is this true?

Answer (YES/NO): NO